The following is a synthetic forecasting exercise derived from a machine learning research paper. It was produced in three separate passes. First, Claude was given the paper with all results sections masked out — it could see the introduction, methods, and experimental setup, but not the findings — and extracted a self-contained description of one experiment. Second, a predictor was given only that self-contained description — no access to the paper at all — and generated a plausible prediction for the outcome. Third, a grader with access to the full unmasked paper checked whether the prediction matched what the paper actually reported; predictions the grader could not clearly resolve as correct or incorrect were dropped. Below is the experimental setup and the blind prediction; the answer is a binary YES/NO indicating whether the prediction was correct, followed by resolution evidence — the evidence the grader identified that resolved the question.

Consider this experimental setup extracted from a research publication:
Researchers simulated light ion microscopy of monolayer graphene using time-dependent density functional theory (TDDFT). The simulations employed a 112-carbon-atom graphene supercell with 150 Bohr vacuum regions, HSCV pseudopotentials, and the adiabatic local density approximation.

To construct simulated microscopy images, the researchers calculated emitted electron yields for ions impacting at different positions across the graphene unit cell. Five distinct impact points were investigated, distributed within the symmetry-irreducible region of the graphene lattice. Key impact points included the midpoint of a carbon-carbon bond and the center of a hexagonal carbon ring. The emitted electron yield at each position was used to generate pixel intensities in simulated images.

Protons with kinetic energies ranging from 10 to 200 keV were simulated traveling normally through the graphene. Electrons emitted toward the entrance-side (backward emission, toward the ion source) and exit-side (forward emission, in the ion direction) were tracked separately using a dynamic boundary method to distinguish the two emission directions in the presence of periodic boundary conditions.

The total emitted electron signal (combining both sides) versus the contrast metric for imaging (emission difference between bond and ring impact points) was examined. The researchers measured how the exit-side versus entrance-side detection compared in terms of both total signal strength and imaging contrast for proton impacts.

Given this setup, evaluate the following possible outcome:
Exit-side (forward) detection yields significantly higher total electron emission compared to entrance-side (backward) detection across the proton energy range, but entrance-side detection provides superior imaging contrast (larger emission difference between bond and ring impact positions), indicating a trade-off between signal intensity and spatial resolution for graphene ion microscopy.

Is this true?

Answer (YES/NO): NO